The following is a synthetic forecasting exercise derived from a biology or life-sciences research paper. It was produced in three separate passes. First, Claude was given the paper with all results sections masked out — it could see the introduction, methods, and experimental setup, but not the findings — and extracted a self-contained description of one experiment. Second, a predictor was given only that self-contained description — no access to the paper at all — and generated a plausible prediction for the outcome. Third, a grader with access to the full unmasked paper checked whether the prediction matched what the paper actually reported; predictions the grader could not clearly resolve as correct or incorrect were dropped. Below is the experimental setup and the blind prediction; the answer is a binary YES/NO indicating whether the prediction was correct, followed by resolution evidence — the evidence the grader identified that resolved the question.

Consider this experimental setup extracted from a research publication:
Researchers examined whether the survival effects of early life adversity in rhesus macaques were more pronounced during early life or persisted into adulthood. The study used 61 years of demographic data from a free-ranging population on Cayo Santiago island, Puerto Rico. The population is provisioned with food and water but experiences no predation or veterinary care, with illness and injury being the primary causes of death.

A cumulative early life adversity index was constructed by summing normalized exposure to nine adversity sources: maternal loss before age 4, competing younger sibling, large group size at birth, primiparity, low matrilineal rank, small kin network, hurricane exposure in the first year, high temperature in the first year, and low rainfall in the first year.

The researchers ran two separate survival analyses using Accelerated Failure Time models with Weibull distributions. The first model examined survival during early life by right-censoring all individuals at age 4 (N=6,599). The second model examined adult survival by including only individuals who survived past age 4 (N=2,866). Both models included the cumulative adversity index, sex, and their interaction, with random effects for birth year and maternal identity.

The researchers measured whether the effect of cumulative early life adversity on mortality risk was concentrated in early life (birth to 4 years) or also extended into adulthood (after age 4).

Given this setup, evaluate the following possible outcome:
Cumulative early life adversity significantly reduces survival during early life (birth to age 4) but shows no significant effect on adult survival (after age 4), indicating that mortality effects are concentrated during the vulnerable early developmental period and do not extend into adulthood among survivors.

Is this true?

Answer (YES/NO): NO